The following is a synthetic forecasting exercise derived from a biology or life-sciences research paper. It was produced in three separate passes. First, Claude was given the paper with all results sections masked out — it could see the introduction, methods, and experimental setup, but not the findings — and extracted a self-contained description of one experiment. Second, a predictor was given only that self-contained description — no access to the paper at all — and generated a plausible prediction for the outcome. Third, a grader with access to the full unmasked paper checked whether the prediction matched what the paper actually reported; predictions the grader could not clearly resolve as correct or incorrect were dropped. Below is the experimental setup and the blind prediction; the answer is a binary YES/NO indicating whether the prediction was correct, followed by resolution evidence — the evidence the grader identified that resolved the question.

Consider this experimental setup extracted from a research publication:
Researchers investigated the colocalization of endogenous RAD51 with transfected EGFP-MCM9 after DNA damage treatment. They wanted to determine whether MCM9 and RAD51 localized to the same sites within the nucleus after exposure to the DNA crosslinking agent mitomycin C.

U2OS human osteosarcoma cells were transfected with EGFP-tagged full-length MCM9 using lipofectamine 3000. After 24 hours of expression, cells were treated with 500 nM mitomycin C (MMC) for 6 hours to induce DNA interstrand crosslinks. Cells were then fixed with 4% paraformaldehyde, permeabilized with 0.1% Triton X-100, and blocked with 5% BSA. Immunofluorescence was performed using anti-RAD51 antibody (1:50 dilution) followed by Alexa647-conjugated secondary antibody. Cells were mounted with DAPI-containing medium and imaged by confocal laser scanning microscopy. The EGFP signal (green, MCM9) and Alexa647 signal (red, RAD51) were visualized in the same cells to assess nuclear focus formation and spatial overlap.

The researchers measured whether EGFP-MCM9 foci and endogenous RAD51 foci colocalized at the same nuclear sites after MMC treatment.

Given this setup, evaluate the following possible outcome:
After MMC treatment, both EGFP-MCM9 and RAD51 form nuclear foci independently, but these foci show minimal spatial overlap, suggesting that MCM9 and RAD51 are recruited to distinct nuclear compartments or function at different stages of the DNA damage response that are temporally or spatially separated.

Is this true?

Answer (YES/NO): NO